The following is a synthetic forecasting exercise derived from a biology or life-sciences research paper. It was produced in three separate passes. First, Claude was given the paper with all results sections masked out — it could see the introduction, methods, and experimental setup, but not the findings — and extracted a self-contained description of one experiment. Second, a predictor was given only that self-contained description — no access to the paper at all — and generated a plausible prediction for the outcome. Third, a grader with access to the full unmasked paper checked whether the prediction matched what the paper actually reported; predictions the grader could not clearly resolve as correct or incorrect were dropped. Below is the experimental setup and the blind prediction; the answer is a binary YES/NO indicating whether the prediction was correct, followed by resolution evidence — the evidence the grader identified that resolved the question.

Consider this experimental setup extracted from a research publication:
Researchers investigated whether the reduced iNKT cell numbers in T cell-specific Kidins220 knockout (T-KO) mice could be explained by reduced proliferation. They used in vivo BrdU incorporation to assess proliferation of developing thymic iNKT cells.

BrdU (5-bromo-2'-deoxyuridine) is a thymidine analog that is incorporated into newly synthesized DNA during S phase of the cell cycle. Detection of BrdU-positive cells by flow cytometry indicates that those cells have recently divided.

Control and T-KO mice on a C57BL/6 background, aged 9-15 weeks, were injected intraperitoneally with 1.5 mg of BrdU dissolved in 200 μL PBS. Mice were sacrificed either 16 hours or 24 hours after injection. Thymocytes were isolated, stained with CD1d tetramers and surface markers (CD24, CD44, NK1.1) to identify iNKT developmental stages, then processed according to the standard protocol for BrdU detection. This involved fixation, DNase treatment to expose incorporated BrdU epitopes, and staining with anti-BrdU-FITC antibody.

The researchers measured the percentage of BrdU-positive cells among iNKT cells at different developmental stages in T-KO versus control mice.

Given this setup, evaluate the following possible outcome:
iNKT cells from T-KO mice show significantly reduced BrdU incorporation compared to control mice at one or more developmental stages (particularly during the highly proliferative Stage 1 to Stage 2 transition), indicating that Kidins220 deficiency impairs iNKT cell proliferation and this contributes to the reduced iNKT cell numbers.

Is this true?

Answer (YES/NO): NO